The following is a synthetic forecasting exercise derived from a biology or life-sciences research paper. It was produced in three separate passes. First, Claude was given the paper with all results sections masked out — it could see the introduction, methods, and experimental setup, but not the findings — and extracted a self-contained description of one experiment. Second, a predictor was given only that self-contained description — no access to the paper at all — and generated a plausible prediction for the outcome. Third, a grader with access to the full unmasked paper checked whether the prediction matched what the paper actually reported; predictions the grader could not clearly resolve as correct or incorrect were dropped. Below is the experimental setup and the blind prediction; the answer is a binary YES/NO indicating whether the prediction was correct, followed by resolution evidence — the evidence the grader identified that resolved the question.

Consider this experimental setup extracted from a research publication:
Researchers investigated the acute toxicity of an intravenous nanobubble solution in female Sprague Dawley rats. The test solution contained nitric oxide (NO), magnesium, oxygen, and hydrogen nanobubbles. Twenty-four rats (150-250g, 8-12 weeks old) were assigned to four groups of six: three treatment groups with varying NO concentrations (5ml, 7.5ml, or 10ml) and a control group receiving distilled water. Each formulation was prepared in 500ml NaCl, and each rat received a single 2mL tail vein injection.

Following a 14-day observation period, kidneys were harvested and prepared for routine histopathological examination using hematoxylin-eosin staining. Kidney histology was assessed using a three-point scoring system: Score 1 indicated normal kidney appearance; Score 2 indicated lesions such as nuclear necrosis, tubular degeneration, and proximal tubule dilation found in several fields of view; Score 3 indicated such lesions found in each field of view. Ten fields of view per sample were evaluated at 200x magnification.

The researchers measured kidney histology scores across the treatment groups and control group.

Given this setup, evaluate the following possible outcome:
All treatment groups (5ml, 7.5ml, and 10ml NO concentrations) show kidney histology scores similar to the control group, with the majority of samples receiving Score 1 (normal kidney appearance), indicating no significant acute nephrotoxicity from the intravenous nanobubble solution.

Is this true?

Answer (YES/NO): NO